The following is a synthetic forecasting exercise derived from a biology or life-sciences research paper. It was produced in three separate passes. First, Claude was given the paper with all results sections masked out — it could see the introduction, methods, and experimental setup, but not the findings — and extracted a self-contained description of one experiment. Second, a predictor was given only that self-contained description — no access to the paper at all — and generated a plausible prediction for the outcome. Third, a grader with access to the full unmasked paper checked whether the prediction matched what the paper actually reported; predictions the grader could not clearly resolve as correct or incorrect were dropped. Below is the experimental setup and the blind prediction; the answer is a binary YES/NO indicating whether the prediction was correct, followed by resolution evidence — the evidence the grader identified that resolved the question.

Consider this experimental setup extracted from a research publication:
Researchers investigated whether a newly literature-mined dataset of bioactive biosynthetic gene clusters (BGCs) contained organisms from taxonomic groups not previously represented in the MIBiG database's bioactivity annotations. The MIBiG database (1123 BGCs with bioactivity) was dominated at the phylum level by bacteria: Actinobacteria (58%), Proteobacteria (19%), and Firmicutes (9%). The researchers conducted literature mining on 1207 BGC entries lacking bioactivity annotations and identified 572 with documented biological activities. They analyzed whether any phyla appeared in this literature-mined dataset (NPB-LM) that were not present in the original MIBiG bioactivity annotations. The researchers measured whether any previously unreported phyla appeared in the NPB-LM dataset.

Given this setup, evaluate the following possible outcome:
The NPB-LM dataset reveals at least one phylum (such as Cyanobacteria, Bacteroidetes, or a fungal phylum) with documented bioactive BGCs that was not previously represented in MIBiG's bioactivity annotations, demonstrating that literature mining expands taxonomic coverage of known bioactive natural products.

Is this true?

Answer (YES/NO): YES